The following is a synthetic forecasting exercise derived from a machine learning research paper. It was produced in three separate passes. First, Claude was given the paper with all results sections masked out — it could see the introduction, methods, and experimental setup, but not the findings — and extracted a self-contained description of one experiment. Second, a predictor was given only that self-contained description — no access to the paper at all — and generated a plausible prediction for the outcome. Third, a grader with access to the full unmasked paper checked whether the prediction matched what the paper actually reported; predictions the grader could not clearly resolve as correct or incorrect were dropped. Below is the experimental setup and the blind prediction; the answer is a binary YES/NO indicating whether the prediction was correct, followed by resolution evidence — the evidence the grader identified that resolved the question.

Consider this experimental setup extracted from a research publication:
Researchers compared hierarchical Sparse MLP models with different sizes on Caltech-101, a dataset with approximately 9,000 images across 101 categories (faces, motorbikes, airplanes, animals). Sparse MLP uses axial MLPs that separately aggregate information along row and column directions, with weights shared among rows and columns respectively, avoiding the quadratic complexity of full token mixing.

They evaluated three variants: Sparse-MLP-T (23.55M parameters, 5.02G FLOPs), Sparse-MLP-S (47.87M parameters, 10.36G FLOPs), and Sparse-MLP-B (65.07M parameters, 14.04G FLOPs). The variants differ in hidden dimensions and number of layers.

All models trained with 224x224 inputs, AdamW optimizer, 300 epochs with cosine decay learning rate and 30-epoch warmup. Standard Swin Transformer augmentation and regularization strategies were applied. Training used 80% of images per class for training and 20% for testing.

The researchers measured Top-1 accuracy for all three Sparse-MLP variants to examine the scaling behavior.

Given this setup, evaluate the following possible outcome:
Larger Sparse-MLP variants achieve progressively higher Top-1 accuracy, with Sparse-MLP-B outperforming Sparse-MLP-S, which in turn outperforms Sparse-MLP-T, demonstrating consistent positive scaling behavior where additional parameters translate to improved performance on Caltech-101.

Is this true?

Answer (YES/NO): YES